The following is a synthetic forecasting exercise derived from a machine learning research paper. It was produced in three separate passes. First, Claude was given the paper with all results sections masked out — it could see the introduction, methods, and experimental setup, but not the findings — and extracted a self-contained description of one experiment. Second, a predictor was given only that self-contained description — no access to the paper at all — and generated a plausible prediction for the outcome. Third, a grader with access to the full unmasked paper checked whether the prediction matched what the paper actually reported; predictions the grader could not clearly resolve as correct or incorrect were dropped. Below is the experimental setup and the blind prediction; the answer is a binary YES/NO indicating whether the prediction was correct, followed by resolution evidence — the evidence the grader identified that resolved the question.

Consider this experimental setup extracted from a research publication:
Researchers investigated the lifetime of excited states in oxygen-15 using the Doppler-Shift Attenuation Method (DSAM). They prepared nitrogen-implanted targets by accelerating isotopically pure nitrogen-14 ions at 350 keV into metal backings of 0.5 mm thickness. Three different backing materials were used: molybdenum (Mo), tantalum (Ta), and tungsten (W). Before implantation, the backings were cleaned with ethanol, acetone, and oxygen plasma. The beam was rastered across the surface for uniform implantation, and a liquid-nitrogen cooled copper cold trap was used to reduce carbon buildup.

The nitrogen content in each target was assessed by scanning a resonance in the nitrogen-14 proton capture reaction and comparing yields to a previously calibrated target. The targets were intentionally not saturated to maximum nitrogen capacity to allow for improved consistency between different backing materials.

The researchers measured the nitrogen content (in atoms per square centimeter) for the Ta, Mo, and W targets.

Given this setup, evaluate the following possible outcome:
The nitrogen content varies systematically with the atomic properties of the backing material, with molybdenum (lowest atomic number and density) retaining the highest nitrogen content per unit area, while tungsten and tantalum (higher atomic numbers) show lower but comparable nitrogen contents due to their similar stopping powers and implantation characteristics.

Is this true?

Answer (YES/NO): NO